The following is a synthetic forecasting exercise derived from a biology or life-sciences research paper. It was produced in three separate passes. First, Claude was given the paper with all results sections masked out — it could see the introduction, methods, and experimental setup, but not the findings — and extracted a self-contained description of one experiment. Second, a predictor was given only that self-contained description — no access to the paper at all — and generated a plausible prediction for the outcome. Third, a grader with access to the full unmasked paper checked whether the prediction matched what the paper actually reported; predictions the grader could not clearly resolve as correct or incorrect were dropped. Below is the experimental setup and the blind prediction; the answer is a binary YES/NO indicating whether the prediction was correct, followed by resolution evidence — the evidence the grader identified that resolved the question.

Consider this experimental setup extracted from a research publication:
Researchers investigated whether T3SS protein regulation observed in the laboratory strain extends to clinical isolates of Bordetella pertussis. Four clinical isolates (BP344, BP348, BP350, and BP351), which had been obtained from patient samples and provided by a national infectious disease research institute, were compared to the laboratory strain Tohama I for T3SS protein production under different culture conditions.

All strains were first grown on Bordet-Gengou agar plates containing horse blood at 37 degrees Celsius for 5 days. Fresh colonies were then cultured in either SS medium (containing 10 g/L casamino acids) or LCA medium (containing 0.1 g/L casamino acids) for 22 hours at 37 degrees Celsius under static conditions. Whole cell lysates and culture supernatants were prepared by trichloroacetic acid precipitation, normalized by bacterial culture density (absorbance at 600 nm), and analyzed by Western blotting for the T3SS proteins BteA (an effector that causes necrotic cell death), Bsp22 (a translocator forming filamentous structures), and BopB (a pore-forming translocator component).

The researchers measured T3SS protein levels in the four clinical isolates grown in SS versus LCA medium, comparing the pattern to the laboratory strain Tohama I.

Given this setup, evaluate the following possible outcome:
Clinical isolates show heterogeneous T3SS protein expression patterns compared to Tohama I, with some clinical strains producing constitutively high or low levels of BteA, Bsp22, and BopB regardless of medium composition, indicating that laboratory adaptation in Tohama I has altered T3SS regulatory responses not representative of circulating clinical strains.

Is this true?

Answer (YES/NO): NO